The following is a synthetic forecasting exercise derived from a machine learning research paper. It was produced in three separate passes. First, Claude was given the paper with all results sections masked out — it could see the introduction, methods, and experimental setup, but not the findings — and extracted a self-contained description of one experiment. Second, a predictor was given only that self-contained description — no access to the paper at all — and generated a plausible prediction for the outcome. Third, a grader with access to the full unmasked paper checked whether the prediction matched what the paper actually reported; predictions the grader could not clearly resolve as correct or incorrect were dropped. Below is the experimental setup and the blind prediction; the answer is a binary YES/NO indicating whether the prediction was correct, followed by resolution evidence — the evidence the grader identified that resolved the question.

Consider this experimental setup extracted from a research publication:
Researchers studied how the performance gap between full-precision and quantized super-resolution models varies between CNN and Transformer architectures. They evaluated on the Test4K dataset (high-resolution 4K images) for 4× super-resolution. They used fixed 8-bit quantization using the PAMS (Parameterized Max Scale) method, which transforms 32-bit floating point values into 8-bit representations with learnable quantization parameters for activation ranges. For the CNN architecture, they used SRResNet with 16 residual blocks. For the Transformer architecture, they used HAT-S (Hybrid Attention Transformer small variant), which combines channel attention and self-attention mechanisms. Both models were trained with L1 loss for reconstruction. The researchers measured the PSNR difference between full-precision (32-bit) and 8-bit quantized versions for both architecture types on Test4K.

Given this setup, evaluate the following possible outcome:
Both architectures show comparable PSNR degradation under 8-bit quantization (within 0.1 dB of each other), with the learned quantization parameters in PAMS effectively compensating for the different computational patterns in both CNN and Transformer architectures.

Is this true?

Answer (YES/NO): NO